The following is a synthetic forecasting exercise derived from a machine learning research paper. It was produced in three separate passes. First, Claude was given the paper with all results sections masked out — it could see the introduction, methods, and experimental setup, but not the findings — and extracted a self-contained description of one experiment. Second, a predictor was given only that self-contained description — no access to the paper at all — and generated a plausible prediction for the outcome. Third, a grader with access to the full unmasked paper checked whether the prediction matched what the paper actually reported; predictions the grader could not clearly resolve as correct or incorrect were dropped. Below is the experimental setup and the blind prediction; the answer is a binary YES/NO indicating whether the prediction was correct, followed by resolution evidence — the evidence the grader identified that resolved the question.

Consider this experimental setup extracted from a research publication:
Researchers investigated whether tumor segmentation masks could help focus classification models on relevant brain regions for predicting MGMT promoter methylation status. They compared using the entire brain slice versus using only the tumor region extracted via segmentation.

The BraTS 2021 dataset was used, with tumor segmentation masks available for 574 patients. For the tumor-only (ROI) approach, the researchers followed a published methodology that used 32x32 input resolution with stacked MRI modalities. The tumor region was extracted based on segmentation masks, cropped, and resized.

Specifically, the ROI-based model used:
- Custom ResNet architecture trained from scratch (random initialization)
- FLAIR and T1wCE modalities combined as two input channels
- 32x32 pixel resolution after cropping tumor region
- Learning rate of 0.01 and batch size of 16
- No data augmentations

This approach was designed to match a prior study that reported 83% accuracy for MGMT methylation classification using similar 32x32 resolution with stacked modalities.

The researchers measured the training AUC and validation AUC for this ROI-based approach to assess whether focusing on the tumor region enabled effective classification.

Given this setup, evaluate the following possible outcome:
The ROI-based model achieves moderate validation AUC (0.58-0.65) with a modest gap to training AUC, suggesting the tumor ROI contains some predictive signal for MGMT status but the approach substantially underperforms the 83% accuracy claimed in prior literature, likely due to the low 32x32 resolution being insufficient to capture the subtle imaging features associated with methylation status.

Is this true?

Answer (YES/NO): NO